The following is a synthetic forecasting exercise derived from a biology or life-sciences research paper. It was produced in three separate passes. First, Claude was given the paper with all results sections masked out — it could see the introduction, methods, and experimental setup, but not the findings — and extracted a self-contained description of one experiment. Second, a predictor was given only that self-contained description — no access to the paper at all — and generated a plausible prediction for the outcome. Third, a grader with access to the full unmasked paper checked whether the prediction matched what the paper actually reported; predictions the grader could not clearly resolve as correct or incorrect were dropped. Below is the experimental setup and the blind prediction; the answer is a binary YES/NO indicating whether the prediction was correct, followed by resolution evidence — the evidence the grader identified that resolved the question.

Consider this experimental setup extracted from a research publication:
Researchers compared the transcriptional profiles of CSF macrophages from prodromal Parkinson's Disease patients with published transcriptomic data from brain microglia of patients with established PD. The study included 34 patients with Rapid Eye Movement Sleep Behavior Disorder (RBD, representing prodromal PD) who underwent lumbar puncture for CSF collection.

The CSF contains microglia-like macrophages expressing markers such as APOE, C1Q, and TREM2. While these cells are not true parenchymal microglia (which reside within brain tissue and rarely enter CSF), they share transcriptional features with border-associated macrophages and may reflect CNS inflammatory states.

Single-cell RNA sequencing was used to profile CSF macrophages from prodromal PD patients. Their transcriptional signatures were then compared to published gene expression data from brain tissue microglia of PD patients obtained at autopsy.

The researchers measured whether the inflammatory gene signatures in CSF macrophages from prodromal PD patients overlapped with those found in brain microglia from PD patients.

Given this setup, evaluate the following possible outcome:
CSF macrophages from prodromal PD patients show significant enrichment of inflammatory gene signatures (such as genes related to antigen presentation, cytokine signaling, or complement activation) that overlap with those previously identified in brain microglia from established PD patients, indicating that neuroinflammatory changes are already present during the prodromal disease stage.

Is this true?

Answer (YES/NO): YES